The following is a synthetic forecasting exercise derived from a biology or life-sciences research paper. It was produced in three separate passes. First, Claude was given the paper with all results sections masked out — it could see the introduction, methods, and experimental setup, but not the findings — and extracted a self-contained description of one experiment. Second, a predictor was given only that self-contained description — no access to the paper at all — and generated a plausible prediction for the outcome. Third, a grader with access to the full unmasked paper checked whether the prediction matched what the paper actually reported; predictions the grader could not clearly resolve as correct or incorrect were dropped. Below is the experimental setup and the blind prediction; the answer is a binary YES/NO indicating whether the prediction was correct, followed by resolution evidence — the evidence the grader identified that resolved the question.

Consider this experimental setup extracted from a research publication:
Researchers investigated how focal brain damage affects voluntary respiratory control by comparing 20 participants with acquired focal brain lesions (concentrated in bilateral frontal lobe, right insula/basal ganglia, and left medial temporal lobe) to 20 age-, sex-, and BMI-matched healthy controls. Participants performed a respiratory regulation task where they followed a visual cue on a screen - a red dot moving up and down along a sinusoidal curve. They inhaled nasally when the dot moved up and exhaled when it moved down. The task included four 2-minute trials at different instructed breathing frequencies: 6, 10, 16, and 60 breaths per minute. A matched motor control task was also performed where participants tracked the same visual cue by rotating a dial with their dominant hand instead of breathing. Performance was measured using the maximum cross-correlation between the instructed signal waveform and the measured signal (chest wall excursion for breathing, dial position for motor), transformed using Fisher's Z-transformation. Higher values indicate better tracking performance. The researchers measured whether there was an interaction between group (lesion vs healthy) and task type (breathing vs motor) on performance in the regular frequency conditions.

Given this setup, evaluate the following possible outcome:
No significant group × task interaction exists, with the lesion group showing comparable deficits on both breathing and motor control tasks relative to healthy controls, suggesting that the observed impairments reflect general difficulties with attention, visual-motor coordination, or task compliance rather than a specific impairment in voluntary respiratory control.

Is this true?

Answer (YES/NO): NO